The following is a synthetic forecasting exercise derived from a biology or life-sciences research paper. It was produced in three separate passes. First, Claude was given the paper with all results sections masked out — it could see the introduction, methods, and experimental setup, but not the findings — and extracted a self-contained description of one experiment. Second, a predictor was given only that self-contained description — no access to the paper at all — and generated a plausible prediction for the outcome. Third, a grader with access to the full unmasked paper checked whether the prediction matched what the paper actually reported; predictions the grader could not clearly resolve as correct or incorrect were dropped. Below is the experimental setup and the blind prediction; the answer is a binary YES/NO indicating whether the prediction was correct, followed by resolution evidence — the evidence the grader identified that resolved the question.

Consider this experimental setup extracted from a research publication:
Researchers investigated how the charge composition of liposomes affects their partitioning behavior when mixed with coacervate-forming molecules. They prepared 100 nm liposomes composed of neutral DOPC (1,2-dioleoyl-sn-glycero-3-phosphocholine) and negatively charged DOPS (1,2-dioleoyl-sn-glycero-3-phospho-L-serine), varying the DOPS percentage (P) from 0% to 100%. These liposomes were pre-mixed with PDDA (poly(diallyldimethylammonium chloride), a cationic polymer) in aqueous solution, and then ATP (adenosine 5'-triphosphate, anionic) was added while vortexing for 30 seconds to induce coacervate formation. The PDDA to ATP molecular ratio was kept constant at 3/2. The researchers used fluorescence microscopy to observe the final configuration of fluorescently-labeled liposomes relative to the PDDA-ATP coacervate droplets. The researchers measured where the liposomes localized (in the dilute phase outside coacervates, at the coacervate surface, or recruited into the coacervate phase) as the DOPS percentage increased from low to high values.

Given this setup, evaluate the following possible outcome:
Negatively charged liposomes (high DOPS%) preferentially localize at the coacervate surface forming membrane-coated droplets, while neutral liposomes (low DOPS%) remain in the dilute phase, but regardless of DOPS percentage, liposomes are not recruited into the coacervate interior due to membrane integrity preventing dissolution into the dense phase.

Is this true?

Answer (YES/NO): NO